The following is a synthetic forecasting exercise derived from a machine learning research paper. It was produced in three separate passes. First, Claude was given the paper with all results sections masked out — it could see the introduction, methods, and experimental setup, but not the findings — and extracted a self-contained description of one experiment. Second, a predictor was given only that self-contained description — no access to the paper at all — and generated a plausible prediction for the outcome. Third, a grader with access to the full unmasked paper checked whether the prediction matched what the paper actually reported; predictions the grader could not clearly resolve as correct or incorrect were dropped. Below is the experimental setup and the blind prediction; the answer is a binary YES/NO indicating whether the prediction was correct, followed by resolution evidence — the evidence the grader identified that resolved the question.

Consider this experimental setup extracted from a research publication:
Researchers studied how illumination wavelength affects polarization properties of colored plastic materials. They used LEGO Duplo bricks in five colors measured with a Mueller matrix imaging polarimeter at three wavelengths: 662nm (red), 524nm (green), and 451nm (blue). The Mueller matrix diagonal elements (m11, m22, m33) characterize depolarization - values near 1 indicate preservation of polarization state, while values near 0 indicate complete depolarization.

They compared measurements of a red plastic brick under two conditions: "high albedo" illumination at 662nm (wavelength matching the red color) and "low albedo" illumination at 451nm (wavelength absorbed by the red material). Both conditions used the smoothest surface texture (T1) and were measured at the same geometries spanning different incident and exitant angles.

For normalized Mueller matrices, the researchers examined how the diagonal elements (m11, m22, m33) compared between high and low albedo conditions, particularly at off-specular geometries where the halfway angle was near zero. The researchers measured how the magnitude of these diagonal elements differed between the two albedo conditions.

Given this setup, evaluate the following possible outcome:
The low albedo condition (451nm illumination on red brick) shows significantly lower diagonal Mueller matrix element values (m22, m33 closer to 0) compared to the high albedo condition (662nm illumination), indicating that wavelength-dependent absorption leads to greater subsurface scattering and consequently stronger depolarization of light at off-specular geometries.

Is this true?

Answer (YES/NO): NO